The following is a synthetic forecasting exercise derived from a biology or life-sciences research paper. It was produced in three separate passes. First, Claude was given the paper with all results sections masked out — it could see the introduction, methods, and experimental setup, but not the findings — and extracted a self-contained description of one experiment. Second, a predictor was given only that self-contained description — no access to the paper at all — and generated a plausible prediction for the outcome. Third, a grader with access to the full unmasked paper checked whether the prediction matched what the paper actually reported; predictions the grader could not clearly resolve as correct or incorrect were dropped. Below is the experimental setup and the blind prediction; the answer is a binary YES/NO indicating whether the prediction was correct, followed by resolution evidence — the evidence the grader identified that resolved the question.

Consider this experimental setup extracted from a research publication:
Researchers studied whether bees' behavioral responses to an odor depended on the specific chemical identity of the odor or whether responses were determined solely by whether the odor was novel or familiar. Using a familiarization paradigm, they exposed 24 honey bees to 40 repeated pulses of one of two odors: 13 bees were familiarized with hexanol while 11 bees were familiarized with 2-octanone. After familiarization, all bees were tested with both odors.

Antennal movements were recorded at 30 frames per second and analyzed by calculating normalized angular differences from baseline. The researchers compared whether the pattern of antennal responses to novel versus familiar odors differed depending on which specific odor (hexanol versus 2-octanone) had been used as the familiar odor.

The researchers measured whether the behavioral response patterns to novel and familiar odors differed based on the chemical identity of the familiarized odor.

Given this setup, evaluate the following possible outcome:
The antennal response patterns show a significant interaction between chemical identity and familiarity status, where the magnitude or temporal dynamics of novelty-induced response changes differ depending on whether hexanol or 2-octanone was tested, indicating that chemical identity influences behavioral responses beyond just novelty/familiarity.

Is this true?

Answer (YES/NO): NO